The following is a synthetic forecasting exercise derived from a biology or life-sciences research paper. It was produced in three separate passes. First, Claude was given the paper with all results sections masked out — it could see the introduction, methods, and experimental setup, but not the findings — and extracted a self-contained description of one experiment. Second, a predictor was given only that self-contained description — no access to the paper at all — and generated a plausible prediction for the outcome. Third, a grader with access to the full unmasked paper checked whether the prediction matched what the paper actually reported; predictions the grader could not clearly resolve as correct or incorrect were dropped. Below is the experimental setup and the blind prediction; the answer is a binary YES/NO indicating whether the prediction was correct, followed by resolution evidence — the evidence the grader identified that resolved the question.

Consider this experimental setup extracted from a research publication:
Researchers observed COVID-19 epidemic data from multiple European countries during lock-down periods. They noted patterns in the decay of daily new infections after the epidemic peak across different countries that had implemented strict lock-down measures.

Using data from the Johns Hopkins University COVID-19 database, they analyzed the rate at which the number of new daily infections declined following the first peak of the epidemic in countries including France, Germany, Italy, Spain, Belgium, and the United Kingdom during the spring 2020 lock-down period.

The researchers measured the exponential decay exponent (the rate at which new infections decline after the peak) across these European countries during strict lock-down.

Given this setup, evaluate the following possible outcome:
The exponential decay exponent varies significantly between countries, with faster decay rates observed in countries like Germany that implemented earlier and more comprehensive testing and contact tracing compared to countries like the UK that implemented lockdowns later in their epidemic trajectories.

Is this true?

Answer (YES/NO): NO